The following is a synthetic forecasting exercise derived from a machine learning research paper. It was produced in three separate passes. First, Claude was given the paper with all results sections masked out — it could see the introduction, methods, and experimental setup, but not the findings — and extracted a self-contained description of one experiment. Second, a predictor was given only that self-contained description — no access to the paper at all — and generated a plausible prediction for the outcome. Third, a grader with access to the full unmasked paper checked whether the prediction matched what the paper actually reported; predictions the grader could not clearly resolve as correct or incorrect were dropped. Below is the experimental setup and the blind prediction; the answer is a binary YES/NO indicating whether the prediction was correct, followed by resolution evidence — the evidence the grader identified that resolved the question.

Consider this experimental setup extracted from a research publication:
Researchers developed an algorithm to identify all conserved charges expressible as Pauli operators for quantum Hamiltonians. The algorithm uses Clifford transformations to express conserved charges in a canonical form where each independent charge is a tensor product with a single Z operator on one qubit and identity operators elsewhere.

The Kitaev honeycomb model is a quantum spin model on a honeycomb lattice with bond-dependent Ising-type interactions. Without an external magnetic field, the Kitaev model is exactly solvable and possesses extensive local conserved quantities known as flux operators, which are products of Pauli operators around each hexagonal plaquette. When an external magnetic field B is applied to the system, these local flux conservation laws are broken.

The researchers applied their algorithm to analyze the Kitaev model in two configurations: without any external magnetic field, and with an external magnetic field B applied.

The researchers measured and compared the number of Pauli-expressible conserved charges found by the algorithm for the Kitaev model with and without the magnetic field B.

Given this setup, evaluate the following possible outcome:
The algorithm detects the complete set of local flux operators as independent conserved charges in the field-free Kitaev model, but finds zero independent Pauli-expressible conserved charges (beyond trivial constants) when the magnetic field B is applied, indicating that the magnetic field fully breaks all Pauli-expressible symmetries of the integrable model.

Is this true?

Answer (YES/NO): NO